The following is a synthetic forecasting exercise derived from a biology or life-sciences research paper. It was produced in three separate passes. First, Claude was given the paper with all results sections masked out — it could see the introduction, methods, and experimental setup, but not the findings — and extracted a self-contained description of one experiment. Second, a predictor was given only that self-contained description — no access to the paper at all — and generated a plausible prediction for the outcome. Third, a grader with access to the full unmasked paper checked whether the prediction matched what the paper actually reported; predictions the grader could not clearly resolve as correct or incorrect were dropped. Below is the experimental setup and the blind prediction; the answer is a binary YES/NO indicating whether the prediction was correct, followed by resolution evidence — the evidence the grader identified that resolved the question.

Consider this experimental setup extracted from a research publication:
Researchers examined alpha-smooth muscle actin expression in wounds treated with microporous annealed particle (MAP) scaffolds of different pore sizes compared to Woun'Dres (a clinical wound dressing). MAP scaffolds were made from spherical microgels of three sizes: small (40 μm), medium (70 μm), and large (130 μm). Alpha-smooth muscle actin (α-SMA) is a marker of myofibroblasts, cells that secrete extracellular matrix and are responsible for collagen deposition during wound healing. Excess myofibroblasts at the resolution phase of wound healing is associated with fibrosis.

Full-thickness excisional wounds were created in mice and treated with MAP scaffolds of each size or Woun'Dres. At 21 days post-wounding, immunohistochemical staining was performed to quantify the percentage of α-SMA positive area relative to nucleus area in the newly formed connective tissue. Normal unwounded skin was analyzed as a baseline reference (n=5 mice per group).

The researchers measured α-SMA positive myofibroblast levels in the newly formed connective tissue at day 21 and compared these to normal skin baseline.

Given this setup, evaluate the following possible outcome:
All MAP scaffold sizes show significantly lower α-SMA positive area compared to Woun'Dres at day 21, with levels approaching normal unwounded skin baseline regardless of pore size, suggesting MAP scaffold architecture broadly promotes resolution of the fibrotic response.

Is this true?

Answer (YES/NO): YES